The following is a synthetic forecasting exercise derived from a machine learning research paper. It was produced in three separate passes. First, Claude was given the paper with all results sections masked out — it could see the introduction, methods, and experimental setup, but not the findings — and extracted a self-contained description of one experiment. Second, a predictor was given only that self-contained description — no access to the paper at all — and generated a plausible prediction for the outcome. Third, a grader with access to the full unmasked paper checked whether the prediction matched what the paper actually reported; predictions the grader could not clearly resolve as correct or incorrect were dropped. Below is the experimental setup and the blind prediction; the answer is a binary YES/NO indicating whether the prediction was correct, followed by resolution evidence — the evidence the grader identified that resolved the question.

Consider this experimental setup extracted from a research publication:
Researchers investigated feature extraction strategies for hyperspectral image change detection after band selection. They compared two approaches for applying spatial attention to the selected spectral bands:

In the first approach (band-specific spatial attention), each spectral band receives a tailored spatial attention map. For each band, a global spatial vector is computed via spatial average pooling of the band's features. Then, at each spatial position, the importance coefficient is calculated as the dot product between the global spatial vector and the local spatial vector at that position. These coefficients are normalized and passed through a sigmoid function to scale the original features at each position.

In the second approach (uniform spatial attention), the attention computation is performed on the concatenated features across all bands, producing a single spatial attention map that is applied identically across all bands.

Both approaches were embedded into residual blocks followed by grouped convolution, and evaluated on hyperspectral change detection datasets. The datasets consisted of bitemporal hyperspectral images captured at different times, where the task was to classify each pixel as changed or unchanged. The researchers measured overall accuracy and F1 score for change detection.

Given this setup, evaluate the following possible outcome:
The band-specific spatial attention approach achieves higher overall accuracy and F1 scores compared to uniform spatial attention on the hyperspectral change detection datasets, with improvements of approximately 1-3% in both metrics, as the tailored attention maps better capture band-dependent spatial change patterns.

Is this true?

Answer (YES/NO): NO